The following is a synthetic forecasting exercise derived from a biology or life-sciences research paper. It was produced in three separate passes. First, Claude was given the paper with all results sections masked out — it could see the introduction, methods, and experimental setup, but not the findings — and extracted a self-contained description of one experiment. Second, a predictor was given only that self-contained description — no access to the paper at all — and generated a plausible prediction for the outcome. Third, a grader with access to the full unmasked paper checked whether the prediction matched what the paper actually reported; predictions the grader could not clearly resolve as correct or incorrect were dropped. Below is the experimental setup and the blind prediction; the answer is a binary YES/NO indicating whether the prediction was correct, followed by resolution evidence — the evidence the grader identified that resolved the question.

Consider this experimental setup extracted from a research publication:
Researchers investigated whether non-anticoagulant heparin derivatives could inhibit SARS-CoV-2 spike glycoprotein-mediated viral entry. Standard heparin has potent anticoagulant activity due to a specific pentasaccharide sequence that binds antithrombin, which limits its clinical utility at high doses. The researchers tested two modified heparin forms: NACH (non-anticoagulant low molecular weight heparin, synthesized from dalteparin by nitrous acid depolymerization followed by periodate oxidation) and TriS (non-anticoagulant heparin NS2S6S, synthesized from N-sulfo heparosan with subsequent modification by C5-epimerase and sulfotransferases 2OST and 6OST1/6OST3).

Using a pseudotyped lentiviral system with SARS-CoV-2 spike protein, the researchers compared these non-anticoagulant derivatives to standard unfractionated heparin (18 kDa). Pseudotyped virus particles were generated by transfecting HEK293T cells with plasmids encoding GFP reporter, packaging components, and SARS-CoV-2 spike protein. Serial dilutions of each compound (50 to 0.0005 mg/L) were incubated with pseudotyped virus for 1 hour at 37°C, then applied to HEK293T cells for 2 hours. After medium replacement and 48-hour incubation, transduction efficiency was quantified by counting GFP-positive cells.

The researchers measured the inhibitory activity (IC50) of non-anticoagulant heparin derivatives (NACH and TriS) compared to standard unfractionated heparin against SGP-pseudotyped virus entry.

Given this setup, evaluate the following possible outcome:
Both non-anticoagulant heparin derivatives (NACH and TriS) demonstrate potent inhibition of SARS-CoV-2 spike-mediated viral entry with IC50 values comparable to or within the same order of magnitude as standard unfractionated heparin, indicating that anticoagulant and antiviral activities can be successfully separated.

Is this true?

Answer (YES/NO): NO